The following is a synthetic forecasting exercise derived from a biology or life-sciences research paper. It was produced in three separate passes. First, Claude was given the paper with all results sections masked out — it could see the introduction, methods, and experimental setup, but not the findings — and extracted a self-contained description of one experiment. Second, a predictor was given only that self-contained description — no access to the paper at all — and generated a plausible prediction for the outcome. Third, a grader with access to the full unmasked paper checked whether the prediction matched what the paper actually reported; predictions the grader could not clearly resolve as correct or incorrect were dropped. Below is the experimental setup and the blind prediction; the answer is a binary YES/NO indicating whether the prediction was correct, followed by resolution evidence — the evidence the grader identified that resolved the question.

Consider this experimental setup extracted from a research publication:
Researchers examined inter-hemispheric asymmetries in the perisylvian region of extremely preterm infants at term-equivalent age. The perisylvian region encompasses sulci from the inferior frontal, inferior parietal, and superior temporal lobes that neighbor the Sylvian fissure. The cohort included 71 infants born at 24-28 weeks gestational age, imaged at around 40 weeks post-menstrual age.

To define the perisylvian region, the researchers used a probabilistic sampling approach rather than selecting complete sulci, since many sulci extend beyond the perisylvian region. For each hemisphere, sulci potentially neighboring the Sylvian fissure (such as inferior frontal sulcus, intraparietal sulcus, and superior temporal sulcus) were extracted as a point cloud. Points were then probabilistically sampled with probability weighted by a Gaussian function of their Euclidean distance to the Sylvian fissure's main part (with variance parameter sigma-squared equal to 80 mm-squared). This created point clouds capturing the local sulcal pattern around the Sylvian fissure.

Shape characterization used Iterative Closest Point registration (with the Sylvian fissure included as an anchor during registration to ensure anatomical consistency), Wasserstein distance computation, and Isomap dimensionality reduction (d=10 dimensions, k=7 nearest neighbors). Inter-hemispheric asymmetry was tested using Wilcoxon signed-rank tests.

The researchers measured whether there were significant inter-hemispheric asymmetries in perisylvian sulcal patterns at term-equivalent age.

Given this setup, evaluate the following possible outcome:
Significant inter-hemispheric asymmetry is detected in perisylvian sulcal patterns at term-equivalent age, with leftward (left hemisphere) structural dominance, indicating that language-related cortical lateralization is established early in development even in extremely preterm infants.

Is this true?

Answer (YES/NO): YES